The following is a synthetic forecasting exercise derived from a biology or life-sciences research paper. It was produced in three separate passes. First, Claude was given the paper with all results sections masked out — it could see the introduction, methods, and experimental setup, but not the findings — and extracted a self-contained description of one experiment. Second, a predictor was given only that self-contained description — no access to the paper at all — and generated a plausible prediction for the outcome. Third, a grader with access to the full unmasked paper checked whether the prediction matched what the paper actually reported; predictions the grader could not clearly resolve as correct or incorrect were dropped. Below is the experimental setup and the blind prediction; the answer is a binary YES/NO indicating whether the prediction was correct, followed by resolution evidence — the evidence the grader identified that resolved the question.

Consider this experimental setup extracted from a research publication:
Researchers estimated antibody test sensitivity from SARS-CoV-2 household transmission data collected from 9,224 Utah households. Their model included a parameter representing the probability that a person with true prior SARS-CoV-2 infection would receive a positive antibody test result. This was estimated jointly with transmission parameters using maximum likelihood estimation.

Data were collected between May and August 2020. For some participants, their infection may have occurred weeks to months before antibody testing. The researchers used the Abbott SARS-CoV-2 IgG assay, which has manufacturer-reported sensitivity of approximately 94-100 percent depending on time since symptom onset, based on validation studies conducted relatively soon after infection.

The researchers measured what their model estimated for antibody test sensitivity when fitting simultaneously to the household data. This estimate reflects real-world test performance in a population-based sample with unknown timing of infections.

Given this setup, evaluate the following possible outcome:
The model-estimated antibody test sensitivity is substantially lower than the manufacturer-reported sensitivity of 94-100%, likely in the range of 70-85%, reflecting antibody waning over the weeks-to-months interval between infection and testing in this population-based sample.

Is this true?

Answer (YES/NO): NO